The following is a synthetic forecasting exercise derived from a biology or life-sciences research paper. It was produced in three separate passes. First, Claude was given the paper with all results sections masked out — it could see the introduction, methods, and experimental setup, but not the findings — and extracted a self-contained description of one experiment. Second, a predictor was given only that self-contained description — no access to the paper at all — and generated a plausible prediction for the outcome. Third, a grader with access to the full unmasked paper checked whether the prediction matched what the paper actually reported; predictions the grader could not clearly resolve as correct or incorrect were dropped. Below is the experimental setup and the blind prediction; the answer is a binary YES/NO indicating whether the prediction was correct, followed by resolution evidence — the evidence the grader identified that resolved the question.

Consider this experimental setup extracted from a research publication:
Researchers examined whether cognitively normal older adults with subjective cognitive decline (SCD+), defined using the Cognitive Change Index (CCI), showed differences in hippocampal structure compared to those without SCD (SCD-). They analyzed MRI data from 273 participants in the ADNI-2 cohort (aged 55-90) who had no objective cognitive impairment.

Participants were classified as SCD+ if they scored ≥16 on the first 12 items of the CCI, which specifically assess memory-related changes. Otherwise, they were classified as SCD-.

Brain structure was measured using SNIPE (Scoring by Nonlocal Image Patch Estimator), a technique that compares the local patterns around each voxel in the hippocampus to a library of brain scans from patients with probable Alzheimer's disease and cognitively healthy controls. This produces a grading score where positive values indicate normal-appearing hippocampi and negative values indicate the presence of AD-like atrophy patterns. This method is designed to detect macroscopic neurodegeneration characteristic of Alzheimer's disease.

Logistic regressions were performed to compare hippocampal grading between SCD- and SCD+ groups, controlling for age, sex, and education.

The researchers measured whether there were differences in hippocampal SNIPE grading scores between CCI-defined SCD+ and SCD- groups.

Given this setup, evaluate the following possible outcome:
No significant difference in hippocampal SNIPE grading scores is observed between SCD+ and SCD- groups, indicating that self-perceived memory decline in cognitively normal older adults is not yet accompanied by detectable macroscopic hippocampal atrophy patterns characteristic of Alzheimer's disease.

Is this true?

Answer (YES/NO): NO